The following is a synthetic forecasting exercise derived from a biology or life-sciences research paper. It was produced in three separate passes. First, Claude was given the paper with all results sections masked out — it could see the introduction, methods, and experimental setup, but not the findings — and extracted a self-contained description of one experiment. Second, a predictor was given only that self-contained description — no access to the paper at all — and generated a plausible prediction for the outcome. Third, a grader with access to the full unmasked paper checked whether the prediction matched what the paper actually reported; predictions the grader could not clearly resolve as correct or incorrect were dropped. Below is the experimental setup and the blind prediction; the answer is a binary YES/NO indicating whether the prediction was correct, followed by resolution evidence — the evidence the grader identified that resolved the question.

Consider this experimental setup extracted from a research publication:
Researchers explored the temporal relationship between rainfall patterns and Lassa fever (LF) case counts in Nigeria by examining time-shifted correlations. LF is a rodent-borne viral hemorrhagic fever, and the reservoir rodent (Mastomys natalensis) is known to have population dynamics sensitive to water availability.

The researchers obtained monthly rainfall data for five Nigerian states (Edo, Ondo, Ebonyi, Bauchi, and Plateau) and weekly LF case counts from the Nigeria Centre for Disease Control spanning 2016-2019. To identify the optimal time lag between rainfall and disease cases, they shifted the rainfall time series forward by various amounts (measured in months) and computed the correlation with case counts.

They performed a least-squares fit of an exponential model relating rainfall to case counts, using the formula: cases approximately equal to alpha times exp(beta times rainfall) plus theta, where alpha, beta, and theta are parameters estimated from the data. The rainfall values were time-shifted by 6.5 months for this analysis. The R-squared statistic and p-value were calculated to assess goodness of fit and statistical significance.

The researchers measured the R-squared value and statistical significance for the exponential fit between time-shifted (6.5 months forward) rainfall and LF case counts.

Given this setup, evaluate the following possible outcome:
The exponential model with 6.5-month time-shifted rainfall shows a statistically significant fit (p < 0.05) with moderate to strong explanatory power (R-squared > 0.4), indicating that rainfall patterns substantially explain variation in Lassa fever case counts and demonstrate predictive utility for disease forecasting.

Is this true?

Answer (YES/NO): YES